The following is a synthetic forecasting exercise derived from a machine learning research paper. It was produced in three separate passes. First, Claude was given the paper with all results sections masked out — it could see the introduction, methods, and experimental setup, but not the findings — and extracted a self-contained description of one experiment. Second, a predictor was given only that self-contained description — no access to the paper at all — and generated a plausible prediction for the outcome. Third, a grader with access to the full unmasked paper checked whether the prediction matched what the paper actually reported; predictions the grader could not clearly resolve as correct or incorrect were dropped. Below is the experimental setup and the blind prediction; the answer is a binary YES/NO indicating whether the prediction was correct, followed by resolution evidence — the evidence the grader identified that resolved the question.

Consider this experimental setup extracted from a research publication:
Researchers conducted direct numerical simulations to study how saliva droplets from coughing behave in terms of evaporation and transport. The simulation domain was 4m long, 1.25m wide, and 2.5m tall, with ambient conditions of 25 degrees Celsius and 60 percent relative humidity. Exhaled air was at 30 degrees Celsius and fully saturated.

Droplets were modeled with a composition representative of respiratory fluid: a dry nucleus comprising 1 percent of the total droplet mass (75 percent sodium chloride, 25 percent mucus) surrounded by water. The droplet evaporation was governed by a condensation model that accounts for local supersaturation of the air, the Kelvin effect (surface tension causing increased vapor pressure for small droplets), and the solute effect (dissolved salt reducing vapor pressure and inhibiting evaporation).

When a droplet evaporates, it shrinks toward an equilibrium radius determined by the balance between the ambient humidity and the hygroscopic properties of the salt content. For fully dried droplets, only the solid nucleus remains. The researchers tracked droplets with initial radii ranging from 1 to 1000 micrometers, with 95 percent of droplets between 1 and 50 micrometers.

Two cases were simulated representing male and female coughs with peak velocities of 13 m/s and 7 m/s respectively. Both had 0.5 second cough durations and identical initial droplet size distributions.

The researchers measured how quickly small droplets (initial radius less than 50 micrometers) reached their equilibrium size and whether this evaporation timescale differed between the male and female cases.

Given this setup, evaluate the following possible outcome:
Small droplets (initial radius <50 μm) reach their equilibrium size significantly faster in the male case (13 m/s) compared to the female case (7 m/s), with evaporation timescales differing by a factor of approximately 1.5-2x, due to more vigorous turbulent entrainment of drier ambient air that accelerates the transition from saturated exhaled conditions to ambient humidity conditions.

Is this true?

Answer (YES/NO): YES